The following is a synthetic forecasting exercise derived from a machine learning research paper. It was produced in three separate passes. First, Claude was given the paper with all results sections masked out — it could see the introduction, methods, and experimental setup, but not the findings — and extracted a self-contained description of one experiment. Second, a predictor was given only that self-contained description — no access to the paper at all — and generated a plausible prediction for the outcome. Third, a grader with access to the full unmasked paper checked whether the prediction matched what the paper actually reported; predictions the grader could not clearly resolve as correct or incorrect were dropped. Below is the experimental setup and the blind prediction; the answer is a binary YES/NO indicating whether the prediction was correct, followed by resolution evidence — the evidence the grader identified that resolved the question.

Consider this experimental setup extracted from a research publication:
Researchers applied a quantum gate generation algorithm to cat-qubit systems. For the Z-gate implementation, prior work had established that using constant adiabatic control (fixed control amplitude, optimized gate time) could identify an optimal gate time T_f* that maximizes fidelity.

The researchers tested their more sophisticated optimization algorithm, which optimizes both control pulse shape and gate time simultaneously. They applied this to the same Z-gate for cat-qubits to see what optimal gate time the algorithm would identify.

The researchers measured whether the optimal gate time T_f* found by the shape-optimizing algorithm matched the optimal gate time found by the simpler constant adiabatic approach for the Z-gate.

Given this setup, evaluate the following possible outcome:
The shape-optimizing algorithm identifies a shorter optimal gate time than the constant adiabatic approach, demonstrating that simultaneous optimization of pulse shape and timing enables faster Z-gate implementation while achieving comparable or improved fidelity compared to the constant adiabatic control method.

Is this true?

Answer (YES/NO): NO